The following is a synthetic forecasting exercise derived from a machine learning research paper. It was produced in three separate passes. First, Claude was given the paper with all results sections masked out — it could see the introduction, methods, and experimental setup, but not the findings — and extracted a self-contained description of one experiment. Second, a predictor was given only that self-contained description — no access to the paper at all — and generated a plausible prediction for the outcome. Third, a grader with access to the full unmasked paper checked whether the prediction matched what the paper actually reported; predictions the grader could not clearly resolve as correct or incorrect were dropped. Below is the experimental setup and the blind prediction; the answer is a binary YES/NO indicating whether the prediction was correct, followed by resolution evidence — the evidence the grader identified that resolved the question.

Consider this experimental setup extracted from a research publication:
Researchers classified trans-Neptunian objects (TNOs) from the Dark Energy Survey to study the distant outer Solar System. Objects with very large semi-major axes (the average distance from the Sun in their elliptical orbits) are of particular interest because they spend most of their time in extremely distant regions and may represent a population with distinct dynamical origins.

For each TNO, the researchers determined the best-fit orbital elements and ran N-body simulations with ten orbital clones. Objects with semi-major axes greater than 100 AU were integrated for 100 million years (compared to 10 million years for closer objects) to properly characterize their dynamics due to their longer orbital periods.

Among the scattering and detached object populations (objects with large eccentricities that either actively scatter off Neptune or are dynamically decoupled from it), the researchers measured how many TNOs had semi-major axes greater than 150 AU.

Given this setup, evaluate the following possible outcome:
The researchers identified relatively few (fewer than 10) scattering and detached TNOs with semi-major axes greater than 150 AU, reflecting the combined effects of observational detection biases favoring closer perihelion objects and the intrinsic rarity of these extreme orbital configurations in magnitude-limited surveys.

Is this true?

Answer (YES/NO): YES